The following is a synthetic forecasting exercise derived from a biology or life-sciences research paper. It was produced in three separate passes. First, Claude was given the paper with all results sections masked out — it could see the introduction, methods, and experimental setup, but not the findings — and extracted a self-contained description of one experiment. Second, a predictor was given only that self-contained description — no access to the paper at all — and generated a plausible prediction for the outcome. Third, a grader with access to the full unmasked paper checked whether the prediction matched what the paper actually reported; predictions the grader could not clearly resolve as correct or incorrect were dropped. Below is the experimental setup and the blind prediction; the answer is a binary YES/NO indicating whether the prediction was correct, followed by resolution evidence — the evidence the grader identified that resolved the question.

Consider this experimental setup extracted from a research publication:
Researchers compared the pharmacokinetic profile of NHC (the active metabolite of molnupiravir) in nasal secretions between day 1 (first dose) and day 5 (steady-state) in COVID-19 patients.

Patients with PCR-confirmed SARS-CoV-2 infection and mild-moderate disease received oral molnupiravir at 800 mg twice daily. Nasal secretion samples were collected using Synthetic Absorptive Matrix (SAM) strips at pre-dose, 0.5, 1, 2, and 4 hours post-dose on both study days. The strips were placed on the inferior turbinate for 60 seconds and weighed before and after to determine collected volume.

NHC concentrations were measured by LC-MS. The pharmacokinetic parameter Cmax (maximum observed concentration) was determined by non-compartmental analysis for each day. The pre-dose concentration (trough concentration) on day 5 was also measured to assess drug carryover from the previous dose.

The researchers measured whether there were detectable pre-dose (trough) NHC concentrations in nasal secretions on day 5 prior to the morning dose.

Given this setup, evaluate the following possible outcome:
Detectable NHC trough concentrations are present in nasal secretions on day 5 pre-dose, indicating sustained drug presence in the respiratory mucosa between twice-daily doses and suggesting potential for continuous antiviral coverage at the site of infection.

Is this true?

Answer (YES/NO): YES